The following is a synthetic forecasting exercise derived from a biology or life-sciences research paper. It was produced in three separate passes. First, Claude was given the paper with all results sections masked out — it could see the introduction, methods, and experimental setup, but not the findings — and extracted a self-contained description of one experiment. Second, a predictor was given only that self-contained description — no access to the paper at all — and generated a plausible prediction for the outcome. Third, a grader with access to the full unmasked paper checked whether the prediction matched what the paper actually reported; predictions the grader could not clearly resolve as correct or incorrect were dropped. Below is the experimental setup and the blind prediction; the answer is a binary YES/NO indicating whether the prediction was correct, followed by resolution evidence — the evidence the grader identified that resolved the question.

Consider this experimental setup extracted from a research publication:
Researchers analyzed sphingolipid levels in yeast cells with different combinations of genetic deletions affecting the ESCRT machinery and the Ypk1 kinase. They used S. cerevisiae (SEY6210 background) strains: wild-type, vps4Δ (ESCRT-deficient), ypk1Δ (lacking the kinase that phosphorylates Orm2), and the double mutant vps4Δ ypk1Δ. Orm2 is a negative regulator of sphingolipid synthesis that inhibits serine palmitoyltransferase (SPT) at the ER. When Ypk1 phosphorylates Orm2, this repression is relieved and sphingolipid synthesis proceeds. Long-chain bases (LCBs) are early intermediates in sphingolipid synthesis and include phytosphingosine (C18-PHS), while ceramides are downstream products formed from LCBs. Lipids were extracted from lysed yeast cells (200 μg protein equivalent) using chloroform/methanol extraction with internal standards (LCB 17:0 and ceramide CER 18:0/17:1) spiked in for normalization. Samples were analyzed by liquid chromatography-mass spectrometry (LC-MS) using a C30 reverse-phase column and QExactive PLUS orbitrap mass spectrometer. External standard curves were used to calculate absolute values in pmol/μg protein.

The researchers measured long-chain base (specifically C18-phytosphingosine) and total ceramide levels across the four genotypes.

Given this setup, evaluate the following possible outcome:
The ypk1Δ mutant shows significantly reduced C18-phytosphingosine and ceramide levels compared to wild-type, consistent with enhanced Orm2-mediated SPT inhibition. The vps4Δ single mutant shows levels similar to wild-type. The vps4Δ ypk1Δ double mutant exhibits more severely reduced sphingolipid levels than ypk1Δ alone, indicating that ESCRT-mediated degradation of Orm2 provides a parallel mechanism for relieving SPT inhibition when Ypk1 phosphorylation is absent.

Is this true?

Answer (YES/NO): NO